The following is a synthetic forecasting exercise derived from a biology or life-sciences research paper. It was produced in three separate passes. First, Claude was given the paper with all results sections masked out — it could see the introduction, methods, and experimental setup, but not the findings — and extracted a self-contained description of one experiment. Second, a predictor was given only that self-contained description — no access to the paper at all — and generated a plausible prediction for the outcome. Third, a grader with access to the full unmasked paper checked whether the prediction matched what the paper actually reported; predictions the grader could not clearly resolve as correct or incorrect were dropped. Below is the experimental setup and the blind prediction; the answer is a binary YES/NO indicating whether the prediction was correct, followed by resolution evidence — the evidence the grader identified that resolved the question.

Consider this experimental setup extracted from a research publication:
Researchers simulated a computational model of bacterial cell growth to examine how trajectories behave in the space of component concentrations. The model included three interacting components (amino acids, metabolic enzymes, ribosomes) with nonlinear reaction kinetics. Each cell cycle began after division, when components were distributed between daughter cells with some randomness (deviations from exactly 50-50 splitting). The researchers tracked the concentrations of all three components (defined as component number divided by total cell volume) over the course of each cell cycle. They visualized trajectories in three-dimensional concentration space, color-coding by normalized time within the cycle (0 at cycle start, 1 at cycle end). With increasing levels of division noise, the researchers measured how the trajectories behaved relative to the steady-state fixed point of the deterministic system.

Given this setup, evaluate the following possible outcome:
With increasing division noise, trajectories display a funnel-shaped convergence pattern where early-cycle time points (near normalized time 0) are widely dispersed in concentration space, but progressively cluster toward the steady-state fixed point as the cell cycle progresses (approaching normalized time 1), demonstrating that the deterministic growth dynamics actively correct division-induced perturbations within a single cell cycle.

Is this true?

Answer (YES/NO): YES